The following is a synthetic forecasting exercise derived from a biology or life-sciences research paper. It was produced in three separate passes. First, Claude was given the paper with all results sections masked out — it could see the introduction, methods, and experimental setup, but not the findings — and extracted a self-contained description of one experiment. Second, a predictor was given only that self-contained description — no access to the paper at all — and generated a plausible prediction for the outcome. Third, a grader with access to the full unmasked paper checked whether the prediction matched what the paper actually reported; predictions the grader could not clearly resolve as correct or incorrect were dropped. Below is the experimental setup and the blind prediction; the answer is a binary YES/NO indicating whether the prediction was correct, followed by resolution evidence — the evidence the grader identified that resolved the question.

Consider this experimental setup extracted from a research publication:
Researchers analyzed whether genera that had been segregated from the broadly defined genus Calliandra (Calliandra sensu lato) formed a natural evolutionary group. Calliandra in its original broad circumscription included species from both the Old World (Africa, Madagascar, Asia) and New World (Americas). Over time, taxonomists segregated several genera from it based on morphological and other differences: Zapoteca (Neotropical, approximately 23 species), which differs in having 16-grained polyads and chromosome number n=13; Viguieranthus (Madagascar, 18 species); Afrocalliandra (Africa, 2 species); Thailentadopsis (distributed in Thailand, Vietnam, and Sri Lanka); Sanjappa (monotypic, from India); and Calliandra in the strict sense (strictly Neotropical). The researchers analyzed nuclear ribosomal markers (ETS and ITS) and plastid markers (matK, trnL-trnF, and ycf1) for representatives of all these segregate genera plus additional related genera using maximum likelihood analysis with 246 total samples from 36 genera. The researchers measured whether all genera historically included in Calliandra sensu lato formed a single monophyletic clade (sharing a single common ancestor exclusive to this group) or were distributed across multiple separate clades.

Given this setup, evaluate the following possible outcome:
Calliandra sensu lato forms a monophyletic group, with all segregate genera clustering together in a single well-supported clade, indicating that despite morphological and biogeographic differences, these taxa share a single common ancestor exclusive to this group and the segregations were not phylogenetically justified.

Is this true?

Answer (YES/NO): NO